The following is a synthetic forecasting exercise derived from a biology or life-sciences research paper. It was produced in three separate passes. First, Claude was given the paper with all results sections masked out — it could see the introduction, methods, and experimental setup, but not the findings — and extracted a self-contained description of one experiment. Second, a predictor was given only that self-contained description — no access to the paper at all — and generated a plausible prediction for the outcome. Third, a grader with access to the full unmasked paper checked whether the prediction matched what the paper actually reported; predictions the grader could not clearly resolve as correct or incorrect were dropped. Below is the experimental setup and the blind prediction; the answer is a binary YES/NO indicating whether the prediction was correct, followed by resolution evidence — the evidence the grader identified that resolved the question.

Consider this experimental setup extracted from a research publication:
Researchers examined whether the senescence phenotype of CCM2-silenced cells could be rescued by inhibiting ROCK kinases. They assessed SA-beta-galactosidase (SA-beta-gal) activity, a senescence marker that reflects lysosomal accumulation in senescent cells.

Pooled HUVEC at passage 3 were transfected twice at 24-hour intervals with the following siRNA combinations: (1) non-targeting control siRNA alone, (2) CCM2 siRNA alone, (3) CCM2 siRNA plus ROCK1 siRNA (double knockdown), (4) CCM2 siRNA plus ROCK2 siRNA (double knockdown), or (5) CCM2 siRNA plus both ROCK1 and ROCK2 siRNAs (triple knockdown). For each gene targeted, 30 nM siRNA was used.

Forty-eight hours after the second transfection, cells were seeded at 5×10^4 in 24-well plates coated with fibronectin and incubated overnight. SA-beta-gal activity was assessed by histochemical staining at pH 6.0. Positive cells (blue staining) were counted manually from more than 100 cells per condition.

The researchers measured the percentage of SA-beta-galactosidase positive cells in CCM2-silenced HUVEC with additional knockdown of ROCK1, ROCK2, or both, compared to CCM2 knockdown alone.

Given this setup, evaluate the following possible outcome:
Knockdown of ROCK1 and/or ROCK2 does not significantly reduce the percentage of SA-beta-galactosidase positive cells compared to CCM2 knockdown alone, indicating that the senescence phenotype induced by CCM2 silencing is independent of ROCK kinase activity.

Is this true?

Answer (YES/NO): NO